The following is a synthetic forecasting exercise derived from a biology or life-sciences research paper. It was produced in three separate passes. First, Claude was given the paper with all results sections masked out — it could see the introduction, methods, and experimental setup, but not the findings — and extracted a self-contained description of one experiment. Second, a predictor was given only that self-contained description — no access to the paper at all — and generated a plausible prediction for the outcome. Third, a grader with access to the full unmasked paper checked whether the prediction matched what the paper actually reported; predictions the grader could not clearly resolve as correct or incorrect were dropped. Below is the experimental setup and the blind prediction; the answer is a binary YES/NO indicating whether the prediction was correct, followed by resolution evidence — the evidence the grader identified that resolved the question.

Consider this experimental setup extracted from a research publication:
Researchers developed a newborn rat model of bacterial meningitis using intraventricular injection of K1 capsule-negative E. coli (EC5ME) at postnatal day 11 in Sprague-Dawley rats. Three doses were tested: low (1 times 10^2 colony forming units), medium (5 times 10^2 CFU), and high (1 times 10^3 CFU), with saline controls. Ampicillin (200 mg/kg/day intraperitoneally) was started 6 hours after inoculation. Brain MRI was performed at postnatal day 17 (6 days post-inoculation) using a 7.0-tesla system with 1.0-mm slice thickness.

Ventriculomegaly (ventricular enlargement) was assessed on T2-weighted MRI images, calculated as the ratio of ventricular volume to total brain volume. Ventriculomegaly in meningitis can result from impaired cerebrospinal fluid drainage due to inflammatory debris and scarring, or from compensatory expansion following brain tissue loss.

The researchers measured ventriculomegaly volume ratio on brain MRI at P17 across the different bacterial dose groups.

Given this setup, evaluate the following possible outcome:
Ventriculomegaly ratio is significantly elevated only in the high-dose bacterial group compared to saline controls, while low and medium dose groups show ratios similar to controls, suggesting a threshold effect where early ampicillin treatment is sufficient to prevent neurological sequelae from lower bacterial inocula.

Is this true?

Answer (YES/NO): NO